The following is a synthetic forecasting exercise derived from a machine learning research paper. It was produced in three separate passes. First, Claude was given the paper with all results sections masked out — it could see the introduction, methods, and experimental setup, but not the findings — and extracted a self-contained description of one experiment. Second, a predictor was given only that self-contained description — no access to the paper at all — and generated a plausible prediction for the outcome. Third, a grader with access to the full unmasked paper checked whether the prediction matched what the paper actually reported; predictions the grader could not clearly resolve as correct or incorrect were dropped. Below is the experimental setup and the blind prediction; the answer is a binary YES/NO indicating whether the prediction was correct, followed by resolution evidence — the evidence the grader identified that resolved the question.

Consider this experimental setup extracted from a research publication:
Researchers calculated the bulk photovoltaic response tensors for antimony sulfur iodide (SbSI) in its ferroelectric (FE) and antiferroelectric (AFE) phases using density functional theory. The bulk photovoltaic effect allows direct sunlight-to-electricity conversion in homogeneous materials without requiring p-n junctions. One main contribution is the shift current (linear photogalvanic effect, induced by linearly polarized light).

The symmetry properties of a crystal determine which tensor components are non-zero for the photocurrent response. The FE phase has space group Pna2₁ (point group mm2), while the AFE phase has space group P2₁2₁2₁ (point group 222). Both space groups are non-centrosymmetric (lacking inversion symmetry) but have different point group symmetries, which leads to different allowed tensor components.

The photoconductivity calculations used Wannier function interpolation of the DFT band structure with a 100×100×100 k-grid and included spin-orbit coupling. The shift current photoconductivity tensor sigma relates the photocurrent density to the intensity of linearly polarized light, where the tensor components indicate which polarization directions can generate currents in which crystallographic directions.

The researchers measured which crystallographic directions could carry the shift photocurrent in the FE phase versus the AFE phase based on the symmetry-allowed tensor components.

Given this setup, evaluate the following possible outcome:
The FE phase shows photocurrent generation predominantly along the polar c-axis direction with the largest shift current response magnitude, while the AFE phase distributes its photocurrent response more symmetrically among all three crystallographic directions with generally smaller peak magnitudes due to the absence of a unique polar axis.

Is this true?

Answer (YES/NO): NO